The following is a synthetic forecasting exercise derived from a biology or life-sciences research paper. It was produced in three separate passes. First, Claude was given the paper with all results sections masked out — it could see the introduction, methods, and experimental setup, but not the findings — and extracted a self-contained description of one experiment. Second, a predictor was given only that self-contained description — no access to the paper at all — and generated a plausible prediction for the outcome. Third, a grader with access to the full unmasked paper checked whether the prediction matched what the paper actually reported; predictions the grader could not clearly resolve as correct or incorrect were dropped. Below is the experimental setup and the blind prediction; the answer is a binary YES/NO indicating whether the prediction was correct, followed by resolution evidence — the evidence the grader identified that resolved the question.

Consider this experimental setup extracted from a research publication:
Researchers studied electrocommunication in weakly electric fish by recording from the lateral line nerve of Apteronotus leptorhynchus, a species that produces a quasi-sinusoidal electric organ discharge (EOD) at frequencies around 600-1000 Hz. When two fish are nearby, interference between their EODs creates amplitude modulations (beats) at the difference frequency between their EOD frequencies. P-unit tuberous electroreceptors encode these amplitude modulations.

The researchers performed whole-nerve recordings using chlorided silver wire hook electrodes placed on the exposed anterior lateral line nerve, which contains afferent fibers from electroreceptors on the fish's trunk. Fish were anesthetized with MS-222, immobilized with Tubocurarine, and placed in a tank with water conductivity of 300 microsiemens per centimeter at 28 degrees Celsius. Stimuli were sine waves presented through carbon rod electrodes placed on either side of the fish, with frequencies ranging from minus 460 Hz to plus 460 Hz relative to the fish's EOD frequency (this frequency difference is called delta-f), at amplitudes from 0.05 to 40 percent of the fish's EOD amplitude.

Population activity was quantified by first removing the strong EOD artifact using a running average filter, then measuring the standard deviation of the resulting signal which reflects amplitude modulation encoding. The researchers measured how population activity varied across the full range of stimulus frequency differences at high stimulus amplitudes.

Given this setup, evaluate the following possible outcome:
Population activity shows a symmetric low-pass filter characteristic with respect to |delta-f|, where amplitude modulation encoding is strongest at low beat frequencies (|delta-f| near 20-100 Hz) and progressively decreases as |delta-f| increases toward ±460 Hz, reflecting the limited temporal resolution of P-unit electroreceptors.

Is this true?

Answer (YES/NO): NO